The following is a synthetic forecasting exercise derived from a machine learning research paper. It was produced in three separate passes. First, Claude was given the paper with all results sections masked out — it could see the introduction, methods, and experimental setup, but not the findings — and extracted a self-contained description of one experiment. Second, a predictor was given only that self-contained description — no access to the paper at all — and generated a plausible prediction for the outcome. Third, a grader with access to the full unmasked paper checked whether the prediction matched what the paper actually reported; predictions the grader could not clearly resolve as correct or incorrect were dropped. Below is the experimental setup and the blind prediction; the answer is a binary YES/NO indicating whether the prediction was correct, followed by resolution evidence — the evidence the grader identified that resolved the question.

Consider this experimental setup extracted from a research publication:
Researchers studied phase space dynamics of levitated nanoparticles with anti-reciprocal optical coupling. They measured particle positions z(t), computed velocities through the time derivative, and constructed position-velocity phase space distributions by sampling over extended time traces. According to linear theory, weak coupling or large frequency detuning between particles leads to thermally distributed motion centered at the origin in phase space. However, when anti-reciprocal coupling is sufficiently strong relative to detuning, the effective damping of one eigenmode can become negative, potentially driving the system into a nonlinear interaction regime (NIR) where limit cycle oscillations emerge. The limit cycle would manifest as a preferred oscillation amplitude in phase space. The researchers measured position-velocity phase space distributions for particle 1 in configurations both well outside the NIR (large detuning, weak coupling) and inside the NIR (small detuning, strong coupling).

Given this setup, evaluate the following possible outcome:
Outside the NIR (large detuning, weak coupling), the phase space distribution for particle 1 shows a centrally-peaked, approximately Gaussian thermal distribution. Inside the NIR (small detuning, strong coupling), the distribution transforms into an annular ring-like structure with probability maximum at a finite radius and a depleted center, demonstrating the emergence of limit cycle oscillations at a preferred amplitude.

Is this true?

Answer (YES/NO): YES